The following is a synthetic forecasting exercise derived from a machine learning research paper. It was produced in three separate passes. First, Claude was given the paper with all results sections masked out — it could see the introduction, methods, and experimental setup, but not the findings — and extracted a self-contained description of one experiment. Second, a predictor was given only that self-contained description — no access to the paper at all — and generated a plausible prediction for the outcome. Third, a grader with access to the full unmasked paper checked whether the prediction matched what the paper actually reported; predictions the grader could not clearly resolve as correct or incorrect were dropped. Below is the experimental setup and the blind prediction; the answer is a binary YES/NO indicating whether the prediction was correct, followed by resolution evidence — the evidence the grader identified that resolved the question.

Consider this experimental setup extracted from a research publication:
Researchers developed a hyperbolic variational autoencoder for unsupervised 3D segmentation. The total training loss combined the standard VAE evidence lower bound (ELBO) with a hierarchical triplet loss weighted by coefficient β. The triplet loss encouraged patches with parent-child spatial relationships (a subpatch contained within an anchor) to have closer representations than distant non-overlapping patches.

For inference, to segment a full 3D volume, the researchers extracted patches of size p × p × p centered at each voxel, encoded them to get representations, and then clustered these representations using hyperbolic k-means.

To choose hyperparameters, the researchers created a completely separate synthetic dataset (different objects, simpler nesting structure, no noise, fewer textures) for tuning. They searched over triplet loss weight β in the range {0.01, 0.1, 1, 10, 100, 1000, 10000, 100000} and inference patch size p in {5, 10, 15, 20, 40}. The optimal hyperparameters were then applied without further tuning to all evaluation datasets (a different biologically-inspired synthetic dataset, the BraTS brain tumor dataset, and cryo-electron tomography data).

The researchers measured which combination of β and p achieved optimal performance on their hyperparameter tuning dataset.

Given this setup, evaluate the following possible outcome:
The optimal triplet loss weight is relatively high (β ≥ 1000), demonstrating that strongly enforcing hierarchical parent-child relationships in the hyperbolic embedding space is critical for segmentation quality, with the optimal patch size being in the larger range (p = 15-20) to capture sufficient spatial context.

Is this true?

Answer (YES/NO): NO